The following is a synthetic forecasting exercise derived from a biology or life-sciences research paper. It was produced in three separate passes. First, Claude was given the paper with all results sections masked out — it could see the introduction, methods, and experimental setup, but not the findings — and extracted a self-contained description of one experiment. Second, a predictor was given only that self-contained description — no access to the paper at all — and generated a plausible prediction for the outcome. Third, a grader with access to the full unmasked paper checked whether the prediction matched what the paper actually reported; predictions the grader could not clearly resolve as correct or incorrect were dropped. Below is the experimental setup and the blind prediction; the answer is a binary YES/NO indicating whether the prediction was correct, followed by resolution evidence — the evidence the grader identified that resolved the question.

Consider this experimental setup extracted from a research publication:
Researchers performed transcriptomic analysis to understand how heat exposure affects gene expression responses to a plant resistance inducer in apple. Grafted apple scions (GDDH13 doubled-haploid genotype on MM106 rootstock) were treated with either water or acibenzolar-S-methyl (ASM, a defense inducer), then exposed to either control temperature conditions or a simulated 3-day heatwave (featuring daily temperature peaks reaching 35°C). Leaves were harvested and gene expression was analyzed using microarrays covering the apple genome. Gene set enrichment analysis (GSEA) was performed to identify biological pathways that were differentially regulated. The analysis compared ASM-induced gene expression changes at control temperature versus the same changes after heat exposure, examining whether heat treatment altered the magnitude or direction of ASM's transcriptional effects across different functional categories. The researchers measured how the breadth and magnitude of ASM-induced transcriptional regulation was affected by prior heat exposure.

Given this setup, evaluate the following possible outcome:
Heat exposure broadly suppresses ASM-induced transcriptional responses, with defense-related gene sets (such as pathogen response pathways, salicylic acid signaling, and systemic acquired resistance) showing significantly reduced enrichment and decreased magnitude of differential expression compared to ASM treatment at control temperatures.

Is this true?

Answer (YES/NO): NO